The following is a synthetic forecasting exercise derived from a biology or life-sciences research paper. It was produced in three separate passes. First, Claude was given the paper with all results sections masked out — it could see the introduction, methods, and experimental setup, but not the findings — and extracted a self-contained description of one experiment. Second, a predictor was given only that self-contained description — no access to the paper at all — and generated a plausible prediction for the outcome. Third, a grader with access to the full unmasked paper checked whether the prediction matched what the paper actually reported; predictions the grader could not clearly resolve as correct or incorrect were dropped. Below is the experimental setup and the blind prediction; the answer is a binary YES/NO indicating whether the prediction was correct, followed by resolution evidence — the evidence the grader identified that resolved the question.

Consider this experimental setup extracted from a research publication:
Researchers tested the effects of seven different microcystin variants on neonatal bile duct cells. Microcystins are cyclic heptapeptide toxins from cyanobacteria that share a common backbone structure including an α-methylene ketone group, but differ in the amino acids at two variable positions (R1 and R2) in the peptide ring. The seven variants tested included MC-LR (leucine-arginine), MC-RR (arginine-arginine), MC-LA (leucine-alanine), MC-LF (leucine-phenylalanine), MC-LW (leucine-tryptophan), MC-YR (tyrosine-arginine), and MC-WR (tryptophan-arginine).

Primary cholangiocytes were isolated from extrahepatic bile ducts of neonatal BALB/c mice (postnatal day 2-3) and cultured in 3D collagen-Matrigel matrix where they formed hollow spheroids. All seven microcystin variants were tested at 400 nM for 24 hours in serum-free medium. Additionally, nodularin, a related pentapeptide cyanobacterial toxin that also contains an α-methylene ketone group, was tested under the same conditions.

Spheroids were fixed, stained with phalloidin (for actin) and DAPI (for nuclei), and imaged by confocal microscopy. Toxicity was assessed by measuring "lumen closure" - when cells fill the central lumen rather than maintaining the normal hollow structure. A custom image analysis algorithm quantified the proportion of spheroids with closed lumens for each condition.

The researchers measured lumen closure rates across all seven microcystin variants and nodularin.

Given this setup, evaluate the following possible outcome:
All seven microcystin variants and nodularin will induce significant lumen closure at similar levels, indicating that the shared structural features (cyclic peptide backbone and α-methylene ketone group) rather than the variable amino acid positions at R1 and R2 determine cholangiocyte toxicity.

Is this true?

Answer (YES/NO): NO